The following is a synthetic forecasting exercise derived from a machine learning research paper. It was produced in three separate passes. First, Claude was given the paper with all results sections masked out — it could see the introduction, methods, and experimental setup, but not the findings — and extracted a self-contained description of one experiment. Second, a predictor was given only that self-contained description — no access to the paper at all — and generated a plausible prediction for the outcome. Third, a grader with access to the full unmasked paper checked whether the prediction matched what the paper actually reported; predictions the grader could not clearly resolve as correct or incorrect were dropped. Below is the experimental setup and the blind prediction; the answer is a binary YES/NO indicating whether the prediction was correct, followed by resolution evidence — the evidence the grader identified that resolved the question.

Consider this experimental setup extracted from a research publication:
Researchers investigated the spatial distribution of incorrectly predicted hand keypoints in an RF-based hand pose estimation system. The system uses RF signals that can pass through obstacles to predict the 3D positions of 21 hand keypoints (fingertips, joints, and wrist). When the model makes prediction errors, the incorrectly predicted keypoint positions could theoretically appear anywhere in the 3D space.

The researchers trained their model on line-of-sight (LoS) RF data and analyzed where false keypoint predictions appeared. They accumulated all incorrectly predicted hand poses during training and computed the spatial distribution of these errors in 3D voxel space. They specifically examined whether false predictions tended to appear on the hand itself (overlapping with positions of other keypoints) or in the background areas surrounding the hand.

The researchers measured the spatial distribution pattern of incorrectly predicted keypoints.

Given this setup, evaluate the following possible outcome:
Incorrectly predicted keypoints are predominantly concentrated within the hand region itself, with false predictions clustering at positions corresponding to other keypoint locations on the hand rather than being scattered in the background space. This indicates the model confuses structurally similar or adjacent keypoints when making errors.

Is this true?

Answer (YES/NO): YES